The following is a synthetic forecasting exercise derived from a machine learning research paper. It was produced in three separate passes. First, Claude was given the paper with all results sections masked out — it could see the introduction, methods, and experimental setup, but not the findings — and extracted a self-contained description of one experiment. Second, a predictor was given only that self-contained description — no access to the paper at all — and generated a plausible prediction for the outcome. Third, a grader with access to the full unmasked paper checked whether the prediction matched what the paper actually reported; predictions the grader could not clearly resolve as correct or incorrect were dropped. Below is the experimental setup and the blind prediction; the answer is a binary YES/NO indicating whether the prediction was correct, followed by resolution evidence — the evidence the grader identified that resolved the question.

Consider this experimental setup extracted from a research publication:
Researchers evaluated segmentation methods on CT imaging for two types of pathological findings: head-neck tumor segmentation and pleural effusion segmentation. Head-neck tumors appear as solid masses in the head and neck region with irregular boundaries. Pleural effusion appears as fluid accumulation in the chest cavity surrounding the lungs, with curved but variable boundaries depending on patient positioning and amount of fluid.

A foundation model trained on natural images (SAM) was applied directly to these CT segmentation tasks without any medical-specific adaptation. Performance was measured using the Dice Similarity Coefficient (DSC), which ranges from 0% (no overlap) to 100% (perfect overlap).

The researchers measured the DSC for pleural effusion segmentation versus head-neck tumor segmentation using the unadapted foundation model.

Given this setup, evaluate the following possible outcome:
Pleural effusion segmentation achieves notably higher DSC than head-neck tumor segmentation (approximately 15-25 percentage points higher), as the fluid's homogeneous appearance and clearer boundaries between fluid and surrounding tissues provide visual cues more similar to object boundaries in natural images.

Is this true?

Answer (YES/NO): NO